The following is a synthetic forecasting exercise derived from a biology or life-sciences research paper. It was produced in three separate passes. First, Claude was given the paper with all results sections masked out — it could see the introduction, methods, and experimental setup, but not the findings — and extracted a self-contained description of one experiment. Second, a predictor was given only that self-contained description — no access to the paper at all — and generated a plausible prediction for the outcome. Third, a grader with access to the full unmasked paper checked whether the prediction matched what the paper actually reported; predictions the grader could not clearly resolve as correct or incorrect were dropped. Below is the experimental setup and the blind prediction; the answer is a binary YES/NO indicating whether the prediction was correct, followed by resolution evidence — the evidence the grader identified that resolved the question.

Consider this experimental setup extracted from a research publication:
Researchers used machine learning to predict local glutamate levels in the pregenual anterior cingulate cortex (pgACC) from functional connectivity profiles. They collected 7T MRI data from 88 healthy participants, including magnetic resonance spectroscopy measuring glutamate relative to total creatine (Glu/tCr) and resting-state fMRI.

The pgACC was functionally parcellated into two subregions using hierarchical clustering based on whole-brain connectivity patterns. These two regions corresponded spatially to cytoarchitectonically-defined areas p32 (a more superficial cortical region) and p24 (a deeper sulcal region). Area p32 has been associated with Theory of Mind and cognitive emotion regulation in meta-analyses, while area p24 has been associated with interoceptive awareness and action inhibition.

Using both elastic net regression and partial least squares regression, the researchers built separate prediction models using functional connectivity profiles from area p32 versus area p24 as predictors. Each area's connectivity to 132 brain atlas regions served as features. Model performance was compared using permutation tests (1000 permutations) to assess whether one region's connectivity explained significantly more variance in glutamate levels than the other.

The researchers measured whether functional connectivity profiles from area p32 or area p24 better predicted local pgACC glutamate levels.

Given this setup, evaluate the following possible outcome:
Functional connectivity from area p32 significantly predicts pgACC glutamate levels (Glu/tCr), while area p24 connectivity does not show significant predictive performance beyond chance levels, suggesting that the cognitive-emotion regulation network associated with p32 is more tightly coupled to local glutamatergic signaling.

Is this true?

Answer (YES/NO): YES